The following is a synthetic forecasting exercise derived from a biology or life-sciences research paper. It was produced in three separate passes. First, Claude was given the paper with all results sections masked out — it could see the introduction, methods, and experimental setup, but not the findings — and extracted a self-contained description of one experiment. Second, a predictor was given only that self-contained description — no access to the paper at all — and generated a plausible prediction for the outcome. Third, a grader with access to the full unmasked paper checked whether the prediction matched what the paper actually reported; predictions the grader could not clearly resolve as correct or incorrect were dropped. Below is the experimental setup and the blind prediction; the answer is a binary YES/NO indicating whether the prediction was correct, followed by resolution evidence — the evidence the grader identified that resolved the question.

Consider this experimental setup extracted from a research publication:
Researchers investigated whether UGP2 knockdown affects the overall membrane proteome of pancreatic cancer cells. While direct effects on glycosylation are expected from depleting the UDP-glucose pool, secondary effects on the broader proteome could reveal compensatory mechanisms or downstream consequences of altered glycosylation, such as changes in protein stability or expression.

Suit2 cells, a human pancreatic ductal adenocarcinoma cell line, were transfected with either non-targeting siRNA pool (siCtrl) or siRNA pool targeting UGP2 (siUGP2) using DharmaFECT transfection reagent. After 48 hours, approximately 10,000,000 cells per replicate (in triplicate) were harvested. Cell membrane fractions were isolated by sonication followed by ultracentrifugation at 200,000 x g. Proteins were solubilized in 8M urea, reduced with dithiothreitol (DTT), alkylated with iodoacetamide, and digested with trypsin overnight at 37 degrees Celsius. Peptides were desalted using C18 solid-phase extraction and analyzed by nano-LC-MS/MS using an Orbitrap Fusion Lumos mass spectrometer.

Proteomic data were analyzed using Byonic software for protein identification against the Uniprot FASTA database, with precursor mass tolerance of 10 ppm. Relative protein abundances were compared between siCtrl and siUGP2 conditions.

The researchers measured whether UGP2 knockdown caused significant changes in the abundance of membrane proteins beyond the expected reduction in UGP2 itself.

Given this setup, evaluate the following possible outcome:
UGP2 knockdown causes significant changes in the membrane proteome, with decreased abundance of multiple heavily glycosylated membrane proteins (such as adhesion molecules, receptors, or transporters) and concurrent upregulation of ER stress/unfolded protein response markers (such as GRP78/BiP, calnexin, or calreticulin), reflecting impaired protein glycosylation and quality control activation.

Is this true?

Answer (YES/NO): NO